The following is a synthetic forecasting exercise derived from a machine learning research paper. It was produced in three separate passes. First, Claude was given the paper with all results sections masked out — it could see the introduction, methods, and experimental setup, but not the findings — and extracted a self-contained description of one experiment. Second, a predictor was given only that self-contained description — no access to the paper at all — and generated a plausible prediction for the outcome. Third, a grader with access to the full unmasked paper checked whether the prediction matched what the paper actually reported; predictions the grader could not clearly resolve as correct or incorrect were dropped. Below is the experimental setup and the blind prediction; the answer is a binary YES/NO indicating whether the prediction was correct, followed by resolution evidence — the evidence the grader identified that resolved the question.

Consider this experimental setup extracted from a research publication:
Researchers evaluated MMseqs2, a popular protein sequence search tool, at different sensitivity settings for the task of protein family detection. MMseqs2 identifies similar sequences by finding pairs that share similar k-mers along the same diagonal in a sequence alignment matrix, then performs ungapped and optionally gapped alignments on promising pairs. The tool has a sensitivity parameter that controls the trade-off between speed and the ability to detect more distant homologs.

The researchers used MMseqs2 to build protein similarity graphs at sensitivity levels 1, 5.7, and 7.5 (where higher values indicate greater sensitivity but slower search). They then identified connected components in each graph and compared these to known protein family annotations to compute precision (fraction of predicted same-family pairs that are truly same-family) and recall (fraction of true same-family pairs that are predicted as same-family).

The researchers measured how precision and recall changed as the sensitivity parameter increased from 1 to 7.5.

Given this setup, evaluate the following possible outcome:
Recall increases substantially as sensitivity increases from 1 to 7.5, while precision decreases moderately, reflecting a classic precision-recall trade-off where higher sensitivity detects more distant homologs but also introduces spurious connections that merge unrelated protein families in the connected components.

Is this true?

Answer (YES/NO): NO